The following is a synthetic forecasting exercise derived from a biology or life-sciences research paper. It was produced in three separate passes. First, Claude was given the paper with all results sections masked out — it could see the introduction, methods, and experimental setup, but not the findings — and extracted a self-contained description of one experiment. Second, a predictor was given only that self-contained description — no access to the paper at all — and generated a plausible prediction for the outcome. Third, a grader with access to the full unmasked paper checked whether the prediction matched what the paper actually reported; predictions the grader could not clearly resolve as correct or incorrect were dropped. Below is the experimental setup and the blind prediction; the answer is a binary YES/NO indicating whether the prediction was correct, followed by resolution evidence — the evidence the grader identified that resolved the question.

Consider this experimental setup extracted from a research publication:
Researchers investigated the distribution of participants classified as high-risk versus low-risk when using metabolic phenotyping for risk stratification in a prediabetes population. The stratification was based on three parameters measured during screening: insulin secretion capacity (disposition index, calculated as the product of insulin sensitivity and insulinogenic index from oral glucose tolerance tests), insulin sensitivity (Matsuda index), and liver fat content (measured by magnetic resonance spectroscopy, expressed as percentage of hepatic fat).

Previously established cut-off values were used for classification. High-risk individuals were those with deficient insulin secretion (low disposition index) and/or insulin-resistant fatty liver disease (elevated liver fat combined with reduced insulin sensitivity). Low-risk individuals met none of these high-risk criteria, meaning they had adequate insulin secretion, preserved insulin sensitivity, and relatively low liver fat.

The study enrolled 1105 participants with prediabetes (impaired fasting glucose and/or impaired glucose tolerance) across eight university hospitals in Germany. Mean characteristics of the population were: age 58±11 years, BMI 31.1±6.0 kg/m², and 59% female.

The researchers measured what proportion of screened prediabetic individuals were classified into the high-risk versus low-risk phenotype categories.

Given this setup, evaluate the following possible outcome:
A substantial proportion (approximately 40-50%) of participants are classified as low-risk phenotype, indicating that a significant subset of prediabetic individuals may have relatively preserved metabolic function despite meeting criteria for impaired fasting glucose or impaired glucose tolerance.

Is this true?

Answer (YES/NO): NO